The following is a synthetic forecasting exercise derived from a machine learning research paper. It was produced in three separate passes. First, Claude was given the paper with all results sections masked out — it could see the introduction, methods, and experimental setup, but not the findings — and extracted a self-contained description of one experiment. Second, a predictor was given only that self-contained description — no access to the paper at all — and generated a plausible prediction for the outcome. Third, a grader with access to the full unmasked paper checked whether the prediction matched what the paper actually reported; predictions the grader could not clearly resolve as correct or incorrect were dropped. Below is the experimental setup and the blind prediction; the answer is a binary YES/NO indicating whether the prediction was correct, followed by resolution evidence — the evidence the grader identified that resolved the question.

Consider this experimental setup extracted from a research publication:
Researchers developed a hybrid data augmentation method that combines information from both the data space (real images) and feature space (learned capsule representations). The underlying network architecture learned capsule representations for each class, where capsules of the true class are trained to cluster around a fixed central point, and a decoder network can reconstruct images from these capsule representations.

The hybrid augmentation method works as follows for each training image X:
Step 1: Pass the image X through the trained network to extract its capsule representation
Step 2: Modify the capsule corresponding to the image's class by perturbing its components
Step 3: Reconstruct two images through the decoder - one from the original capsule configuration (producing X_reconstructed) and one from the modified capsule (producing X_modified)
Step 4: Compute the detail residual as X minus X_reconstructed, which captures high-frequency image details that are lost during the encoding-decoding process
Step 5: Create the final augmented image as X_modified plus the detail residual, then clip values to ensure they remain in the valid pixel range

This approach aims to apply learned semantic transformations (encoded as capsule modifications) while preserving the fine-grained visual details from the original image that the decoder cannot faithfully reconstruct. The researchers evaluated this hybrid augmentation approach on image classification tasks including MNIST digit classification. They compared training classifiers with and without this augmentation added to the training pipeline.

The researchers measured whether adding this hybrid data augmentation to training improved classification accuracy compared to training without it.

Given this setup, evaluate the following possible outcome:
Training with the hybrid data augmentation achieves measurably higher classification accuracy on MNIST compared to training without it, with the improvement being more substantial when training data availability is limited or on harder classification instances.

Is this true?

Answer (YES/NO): YES